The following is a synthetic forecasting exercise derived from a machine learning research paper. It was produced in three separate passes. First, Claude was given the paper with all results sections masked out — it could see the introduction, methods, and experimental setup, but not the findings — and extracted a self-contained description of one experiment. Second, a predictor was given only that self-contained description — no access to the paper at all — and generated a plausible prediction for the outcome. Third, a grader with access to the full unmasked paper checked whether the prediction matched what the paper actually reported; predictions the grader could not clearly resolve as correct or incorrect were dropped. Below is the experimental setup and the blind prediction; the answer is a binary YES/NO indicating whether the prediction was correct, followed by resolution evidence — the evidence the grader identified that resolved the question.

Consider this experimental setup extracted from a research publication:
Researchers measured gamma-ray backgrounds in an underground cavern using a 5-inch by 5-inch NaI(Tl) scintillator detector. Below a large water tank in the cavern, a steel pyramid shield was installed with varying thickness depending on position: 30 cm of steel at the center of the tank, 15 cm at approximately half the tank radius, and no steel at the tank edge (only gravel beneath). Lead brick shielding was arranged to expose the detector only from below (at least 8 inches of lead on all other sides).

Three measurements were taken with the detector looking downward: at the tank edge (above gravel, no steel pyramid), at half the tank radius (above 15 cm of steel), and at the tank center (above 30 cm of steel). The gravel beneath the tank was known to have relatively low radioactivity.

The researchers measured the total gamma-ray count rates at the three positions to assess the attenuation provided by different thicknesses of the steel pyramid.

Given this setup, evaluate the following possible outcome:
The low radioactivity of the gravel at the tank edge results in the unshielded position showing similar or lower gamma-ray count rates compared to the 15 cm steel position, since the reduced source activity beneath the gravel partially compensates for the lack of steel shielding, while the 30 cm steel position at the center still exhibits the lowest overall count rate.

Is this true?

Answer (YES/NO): NO